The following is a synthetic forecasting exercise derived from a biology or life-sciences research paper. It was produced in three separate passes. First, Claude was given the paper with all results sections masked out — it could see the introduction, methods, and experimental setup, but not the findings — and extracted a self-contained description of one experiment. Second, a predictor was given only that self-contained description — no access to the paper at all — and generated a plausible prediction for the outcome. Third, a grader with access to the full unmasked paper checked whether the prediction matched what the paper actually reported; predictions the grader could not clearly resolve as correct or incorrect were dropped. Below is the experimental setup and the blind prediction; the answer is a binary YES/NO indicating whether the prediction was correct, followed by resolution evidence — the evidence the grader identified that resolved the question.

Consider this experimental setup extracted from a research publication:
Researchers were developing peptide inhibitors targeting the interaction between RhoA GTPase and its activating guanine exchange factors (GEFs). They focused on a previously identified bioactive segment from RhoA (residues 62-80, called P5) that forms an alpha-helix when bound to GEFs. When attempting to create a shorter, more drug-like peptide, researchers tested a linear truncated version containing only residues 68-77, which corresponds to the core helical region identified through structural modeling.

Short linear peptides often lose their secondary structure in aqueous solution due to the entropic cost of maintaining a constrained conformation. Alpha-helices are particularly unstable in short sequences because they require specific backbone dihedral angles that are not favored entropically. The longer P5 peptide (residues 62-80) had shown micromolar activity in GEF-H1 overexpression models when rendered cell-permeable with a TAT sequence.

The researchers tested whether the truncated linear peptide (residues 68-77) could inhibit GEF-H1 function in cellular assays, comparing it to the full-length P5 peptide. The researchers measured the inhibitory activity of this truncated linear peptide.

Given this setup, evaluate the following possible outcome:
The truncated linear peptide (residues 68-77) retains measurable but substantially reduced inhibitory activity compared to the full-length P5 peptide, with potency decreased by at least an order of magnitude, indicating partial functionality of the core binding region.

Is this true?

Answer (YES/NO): NO